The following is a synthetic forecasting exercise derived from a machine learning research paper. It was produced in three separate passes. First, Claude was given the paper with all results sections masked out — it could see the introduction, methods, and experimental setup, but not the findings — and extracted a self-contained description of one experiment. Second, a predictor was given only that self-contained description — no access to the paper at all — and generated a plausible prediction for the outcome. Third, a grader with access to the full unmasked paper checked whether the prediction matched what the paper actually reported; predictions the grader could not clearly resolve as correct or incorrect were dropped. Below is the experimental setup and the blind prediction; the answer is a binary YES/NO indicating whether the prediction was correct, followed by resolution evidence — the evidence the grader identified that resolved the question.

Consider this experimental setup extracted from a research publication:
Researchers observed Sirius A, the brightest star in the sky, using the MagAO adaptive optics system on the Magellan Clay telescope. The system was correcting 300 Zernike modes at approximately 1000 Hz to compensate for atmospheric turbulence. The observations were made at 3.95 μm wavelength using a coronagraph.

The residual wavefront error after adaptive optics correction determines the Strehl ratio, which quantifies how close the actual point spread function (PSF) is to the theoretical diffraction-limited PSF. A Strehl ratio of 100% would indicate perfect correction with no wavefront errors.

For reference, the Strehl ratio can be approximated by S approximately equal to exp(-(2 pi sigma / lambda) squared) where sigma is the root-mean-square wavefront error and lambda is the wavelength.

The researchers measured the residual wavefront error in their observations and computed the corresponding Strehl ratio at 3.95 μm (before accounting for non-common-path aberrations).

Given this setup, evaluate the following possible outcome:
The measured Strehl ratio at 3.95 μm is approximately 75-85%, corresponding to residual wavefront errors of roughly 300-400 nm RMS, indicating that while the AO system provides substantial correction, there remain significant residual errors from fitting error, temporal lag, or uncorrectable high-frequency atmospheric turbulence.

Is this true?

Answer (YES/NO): NO